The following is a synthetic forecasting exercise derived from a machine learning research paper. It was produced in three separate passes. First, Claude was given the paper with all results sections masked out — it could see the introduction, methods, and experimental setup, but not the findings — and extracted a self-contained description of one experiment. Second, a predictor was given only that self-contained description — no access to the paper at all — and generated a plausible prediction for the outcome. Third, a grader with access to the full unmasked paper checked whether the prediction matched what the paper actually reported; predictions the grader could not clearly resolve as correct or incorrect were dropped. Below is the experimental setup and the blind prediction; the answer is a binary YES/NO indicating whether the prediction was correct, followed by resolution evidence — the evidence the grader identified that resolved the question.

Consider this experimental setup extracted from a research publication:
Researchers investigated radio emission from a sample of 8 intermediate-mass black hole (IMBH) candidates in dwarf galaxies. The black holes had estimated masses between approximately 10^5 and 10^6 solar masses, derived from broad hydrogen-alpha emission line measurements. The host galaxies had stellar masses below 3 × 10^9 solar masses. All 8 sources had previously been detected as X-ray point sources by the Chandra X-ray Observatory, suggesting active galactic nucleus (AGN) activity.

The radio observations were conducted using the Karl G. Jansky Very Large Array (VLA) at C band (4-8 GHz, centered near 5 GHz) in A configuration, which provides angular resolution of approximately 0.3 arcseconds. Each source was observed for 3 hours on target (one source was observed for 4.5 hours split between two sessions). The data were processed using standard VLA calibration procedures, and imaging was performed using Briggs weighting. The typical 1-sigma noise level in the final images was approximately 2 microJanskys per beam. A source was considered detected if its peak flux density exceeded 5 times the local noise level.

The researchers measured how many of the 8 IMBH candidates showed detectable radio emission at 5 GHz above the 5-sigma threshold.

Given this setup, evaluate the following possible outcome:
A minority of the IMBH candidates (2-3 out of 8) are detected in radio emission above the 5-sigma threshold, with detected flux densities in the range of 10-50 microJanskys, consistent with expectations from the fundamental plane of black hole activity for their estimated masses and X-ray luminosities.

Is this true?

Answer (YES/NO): NO